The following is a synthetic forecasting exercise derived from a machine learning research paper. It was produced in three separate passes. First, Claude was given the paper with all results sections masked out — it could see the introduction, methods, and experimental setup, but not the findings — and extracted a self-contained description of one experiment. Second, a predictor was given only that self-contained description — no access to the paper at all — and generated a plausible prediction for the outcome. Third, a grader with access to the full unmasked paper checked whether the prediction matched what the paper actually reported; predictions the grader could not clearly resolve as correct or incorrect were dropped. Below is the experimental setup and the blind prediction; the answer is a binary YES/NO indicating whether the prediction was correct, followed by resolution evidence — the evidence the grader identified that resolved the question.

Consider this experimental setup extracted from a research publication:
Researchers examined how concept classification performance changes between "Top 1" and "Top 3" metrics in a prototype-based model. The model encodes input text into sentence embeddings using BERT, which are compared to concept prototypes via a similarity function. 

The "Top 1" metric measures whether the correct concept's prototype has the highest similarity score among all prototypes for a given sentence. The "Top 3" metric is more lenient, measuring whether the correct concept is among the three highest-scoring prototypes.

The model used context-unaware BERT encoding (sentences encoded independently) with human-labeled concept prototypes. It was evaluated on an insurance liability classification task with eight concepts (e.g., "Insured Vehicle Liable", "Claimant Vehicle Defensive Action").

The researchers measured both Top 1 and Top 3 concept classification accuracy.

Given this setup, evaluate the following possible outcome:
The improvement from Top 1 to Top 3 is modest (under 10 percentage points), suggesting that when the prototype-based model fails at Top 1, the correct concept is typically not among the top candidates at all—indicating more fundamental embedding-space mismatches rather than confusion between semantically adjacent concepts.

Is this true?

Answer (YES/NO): NO